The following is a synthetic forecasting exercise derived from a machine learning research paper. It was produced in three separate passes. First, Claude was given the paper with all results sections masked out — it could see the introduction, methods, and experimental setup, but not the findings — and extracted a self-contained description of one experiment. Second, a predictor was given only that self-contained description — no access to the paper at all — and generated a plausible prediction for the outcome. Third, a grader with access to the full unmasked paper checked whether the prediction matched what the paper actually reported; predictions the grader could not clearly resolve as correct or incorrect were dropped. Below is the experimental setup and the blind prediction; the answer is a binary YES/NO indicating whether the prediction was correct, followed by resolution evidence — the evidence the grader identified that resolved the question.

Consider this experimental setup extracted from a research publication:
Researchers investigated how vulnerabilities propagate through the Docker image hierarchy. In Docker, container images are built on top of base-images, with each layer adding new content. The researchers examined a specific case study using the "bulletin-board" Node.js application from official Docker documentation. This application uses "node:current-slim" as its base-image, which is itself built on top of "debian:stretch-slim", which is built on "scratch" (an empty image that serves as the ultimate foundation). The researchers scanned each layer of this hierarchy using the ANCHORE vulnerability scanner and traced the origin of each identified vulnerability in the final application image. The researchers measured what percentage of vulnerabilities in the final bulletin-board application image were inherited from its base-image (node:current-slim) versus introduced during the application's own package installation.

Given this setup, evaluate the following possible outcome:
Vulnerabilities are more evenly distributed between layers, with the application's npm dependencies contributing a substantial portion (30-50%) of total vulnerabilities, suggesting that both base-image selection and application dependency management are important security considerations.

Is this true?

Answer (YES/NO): NO